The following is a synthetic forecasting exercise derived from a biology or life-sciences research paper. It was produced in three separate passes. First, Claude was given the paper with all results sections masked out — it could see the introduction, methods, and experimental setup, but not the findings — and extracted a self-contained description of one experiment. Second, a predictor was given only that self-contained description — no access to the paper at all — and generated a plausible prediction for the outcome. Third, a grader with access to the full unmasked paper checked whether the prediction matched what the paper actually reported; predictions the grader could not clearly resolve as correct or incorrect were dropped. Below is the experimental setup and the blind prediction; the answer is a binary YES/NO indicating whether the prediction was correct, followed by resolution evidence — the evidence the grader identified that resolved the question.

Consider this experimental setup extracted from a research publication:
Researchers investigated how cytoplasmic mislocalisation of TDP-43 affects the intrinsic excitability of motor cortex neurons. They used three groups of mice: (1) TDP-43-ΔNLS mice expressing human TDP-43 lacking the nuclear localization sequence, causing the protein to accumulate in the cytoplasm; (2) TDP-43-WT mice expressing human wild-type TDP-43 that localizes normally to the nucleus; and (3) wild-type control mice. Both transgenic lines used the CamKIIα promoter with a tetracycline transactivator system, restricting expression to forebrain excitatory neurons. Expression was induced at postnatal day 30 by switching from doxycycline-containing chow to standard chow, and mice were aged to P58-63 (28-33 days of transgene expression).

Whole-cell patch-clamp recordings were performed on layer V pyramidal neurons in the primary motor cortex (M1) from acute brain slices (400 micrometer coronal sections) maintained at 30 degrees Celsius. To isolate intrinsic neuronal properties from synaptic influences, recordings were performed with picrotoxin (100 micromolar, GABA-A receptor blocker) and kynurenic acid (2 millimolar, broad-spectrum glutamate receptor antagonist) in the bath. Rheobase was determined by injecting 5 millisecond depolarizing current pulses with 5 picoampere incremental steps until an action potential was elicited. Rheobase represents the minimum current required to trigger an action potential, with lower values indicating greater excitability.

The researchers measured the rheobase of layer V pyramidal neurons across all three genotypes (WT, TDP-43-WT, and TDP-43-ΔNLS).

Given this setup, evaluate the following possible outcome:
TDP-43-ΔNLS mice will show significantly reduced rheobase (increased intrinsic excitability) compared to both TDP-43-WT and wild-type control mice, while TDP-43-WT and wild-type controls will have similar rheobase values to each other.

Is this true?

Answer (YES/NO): YES